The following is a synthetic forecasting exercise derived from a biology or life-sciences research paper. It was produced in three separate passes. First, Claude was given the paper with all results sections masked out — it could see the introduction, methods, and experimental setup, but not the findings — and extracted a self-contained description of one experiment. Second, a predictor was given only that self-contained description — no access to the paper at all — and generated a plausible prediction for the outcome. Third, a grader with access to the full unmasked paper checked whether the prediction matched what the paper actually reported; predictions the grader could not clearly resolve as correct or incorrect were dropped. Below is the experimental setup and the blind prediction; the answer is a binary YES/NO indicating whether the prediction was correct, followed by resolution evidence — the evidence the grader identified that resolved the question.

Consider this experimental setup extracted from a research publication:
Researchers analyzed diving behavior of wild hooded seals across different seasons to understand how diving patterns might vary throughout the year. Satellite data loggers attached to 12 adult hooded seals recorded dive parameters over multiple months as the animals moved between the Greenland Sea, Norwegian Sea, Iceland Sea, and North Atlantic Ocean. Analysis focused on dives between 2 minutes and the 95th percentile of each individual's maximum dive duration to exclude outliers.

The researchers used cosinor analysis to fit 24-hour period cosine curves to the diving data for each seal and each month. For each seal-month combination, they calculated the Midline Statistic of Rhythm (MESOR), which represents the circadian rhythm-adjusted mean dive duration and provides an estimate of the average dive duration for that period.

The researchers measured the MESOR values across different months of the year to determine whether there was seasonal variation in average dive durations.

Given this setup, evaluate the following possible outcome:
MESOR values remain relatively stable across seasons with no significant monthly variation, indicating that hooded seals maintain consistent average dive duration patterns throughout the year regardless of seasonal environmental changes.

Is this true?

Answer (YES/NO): NO